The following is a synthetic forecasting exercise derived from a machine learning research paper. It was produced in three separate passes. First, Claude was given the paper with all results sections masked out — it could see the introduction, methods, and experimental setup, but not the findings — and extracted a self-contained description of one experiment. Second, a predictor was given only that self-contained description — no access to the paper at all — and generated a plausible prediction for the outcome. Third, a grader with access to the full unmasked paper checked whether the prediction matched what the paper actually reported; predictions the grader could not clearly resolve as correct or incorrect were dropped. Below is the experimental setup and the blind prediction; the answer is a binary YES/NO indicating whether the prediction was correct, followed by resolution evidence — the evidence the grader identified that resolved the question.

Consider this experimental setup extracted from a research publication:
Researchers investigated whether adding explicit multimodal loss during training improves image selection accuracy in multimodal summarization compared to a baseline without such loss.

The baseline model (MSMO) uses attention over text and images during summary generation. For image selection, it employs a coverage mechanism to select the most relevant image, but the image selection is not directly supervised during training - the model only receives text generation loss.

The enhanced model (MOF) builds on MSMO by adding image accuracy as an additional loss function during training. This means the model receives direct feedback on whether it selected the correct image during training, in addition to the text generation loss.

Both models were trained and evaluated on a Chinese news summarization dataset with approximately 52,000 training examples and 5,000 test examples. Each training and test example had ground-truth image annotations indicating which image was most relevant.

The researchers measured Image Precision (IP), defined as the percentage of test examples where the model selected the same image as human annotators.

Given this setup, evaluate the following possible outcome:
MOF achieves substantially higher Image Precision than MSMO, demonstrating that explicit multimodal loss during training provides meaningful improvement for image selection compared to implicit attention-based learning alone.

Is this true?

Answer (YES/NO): NO